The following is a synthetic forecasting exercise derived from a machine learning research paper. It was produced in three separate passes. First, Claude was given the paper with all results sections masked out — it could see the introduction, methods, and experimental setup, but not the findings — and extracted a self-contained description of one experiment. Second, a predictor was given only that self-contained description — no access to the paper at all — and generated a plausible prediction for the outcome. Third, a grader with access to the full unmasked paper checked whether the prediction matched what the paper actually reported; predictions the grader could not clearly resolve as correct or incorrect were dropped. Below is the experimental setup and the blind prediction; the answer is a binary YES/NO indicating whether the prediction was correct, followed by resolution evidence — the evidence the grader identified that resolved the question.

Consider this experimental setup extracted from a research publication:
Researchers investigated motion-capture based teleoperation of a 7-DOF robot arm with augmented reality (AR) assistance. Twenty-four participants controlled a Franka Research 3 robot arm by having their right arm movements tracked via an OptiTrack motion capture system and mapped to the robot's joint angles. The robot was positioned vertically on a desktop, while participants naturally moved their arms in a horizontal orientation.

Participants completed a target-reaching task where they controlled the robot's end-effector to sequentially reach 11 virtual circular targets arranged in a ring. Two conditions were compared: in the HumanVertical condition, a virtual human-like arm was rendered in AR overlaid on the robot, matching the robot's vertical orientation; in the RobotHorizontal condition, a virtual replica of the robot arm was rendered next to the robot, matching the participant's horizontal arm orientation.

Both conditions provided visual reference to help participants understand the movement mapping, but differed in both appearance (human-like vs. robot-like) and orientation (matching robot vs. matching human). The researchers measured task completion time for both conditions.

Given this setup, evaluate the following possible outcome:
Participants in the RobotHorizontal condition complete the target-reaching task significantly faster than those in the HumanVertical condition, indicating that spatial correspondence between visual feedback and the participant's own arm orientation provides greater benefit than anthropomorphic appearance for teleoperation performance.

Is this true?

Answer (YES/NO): NO